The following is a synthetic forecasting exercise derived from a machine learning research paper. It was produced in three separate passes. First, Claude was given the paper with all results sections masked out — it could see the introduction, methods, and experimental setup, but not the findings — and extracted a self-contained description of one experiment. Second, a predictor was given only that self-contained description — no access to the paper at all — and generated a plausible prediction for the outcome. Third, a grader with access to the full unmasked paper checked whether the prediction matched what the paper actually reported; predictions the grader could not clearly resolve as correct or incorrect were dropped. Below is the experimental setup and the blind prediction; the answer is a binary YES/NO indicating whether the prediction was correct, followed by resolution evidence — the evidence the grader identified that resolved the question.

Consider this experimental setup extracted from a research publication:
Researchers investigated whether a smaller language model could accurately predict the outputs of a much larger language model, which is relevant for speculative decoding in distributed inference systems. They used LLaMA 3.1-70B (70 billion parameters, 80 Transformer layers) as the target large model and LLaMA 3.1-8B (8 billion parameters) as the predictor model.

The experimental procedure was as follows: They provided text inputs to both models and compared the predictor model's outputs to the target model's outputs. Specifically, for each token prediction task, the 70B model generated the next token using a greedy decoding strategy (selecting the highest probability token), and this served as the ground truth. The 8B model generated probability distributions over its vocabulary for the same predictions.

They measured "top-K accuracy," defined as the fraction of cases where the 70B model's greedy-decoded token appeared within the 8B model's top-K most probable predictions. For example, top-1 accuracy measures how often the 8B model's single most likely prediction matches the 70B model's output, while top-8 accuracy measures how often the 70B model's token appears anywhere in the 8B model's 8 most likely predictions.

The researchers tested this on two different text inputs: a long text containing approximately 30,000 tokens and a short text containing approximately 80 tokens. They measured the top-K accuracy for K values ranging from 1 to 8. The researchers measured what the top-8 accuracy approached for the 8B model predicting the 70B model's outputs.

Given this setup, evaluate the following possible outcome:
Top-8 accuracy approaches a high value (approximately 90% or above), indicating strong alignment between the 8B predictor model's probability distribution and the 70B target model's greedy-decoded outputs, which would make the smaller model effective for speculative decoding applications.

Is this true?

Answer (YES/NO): YES